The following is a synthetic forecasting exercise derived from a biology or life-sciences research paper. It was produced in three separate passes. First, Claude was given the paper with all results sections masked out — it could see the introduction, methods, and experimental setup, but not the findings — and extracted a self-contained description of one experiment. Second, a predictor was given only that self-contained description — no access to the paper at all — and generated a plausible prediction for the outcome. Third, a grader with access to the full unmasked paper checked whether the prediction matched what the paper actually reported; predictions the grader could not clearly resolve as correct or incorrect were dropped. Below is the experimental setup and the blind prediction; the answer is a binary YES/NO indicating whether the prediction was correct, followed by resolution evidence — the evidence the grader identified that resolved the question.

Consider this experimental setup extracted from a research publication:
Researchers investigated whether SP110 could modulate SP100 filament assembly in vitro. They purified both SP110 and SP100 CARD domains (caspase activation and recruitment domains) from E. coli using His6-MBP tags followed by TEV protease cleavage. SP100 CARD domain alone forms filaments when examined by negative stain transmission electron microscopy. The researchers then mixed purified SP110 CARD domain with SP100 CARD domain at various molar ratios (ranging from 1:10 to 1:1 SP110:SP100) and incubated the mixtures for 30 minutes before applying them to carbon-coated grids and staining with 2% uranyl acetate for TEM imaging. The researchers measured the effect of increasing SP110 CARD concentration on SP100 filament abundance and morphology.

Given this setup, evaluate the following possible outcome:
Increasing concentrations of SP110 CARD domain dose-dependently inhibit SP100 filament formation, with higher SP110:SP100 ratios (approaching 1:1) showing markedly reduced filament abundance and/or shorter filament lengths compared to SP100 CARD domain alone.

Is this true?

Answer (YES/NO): YES